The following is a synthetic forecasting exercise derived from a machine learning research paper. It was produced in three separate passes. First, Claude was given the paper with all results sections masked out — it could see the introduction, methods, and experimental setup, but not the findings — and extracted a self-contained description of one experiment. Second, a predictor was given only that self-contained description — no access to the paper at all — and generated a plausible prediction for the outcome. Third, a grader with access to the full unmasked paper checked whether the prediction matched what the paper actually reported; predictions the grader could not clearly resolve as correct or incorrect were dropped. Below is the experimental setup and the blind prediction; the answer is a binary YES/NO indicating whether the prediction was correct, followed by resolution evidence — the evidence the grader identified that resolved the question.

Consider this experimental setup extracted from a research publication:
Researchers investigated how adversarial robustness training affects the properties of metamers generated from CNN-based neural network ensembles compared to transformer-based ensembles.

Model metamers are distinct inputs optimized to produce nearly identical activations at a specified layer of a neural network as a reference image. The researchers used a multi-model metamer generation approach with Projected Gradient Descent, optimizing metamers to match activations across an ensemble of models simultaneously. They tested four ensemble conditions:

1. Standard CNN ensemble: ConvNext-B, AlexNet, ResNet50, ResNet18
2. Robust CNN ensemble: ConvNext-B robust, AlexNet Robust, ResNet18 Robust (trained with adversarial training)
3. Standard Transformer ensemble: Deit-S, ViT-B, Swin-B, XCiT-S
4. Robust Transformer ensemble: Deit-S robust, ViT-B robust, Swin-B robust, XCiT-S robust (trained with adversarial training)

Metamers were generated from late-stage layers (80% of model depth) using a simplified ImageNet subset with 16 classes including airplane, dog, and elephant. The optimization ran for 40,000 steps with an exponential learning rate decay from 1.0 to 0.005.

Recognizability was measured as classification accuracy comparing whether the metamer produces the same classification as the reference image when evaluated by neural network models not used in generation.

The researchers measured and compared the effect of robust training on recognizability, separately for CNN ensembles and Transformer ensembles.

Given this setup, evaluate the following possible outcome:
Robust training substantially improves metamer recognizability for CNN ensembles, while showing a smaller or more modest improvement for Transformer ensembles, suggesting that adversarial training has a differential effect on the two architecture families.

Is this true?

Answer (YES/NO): NO